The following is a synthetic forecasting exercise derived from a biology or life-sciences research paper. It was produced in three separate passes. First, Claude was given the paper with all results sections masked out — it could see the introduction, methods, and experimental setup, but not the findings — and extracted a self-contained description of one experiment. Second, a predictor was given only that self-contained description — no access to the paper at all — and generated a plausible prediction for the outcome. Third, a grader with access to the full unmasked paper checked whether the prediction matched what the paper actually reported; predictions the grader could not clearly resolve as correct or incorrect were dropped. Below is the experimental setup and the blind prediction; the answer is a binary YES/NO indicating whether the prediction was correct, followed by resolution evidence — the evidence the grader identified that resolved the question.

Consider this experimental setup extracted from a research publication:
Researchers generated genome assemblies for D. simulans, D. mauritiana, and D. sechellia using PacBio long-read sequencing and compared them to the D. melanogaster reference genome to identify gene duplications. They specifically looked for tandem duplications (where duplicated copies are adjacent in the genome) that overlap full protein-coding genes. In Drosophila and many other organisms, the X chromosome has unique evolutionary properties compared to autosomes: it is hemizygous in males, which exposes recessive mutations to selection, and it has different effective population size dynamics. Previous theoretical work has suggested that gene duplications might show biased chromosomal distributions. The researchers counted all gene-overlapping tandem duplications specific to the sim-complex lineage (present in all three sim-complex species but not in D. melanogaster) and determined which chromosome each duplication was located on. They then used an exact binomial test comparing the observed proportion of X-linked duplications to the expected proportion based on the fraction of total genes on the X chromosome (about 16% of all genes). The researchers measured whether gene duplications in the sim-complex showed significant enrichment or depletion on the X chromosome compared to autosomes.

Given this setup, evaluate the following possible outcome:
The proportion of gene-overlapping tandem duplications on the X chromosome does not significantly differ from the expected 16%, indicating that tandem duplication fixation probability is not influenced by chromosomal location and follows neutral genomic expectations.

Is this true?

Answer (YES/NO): NO